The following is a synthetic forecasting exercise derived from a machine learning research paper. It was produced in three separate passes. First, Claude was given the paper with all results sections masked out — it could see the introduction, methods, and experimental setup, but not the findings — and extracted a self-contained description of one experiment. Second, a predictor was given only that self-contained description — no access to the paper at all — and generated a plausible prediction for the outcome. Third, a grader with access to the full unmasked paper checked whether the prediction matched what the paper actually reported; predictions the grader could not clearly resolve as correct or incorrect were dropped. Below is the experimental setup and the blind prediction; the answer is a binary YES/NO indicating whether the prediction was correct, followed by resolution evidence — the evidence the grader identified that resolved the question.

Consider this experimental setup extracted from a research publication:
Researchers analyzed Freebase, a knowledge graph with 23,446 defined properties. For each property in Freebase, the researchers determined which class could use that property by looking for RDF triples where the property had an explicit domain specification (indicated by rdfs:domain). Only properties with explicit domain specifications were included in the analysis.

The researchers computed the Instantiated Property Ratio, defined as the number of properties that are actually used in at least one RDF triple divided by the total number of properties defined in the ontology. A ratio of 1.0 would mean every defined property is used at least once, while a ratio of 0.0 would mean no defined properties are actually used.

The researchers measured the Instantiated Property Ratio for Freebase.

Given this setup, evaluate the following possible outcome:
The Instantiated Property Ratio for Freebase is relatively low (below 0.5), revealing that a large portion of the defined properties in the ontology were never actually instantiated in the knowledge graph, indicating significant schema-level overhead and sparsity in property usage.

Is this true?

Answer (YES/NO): NO